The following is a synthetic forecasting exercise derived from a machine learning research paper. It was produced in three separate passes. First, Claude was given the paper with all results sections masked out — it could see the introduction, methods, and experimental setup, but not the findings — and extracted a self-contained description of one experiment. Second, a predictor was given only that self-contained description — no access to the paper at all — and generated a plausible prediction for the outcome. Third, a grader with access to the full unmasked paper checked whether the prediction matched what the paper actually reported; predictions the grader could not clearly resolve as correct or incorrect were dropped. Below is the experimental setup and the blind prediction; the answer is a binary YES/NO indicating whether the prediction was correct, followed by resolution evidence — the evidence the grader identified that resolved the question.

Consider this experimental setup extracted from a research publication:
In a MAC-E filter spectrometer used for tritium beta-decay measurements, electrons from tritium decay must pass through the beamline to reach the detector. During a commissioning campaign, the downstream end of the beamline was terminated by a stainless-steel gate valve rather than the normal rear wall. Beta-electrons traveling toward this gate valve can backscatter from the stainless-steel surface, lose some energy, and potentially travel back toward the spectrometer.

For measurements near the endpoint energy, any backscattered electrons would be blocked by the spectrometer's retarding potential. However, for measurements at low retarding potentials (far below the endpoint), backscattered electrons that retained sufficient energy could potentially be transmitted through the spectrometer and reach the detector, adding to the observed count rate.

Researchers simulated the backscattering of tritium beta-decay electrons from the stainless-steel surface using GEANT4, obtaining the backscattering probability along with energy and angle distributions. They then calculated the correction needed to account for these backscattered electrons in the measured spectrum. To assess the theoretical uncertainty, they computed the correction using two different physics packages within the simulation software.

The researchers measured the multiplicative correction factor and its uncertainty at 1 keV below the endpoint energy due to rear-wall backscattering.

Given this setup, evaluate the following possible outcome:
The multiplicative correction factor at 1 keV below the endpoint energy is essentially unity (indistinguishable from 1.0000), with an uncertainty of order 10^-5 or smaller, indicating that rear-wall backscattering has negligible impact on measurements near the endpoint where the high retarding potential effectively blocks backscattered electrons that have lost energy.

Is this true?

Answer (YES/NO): NO